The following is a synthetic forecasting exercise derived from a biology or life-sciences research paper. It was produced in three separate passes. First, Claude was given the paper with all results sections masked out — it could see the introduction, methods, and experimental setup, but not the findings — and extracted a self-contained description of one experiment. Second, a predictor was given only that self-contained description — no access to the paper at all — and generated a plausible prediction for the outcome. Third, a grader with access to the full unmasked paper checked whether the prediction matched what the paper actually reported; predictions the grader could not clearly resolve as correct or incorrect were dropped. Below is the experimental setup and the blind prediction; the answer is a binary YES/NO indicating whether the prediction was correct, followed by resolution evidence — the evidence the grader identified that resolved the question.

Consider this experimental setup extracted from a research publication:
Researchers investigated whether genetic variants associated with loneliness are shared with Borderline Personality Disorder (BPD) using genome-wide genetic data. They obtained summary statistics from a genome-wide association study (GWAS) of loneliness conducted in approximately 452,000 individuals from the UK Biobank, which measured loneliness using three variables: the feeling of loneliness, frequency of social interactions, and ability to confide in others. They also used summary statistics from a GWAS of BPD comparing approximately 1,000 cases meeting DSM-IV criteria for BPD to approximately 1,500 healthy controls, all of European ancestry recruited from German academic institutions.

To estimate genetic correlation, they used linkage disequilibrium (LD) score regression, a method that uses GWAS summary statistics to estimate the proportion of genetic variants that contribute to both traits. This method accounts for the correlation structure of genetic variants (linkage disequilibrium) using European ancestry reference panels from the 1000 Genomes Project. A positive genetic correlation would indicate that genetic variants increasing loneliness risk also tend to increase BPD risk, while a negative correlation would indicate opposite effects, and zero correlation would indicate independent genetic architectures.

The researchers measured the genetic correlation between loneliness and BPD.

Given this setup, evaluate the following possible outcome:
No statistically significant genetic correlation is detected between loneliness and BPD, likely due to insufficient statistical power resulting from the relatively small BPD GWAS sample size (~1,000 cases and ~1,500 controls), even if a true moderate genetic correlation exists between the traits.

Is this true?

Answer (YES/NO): NO